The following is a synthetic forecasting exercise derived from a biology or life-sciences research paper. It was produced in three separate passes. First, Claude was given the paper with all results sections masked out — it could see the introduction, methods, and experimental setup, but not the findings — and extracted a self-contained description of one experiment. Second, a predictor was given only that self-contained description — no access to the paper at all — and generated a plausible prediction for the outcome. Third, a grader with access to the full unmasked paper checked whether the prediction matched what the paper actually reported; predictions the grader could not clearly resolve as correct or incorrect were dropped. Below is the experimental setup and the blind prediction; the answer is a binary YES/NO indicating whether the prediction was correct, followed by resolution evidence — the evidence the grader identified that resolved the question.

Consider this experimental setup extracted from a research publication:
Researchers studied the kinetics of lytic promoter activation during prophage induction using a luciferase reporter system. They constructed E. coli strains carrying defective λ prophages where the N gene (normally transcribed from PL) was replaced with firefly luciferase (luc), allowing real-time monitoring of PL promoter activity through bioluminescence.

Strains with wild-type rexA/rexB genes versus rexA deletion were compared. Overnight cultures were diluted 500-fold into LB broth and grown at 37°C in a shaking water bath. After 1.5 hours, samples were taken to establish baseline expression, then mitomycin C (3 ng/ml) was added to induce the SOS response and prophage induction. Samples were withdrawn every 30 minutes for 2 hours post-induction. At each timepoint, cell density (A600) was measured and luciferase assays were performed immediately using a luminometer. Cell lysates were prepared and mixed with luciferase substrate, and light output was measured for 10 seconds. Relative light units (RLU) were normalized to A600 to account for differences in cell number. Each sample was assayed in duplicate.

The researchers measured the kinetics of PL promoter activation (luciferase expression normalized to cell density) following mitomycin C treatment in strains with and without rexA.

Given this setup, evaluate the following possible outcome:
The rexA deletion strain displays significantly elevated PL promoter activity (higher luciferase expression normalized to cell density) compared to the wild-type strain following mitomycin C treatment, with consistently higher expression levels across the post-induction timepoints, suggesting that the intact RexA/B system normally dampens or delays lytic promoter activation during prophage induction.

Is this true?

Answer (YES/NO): NO